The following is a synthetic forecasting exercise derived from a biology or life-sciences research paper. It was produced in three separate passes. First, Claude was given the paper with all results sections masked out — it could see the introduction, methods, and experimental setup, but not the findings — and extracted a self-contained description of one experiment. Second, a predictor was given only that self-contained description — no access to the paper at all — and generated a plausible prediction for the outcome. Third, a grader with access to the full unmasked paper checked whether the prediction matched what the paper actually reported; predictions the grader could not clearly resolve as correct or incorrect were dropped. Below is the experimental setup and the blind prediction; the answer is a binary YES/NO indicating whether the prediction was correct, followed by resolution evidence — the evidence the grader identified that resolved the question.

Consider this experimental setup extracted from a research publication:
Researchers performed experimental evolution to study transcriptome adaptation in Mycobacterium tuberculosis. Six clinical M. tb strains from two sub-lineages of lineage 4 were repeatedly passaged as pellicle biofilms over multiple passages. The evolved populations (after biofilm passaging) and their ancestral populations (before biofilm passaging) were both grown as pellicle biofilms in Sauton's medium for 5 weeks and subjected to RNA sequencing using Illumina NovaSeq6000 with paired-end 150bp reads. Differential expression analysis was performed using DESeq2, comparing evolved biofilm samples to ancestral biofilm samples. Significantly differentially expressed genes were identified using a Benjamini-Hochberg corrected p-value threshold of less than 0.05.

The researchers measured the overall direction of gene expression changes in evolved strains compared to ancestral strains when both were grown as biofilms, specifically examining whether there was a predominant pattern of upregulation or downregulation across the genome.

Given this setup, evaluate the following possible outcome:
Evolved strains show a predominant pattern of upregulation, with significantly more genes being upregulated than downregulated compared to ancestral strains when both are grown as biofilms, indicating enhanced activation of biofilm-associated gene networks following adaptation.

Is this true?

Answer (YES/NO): NO